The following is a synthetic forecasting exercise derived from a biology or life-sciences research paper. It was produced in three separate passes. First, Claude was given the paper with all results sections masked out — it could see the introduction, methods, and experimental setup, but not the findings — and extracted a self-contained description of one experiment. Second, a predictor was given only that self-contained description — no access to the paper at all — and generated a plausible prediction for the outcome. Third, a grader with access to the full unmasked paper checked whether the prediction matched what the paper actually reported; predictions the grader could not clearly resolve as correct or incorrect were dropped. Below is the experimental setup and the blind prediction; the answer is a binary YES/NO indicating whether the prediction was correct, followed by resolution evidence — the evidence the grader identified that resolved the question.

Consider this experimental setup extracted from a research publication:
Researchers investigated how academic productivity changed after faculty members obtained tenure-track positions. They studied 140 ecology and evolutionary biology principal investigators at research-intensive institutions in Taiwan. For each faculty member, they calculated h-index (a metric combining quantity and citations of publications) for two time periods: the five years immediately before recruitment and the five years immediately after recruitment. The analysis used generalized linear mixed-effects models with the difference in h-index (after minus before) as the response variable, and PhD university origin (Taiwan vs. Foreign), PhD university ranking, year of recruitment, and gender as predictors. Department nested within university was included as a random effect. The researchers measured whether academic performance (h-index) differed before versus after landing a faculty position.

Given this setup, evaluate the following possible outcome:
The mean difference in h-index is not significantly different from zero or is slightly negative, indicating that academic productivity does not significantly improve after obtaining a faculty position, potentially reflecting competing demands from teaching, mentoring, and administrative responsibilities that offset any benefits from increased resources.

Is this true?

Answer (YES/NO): NO